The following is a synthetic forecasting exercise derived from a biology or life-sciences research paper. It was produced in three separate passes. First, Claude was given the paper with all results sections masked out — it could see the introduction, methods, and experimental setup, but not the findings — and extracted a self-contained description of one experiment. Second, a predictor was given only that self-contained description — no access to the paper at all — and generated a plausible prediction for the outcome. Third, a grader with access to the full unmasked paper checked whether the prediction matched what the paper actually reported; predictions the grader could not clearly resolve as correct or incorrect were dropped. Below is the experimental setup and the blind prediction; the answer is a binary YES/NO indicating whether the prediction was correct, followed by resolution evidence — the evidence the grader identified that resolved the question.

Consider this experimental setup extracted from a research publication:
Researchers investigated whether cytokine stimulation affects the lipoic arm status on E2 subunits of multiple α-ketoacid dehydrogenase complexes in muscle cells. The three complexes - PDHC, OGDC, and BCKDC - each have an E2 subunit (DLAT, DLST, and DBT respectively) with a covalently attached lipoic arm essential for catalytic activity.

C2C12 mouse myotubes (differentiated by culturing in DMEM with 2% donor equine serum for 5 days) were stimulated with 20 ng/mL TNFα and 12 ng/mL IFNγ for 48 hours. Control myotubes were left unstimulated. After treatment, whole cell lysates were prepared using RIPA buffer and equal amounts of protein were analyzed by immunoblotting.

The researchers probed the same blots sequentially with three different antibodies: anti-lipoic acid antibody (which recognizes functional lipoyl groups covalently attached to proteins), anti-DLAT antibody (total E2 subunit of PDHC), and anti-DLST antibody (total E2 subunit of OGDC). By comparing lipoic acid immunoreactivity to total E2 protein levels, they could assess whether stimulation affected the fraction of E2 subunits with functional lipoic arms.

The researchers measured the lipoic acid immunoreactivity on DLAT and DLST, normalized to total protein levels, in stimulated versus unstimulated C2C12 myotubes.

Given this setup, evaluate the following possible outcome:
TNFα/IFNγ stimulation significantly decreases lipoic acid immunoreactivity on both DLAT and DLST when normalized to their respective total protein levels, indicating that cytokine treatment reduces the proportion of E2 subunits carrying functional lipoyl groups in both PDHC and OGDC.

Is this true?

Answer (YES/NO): YES